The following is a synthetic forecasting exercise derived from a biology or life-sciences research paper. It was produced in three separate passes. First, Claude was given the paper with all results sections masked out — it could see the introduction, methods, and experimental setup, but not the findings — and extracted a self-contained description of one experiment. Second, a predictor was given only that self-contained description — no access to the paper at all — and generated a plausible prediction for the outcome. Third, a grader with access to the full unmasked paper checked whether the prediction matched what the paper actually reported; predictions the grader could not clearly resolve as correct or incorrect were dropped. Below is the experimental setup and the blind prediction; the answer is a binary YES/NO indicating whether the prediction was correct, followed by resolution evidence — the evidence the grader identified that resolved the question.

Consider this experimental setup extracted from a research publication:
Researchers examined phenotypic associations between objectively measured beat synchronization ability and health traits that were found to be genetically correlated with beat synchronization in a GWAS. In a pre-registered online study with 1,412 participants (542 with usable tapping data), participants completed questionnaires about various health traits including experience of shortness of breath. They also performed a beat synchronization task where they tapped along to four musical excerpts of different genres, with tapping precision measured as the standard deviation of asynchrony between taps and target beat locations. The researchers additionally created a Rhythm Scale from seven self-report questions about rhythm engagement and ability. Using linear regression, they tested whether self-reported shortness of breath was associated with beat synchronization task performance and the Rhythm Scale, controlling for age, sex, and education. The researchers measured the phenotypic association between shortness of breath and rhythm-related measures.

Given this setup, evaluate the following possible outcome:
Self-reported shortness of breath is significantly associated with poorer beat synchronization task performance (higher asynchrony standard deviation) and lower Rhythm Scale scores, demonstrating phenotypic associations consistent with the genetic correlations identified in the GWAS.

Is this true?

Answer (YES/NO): NO